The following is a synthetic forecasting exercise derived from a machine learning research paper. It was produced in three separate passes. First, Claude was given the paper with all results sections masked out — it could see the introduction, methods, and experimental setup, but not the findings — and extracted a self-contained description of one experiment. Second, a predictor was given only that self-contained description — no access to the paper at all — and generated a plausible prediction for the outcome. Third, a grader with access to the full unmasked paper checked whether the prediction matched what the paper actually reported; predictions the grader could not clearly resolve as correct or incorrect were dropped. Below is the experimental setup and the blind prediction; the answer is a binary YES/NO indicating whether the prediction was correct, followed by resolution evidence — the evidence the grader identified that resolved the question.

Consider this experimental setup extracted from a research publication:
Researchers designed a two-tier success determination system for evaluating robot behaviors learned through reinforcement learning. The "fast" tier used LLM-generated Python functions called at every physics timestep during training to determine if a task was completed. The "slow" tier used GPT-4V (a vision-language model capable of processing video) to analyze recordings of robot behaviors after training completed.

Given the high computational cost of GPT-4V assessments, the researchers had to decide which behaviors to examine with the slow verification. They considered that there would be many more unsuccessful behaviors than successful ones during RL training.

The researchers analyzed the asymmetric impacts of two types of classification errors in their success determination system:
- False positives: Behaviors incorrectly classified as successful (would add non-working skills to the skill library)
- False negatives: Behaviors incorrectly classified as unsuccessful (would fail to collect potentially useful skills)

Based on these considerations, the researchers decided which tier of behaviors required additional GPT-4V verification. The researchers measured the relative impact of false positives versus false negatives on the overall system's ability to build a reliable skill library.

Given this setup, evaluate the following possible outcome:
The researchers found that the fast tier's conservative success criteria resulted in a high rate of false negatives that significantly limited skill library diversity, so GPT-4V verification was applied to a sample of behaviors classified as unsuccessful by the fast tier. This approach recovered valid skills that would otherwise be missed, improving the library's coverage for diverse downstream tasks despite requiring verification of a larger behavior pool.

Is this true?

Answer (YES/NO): NO